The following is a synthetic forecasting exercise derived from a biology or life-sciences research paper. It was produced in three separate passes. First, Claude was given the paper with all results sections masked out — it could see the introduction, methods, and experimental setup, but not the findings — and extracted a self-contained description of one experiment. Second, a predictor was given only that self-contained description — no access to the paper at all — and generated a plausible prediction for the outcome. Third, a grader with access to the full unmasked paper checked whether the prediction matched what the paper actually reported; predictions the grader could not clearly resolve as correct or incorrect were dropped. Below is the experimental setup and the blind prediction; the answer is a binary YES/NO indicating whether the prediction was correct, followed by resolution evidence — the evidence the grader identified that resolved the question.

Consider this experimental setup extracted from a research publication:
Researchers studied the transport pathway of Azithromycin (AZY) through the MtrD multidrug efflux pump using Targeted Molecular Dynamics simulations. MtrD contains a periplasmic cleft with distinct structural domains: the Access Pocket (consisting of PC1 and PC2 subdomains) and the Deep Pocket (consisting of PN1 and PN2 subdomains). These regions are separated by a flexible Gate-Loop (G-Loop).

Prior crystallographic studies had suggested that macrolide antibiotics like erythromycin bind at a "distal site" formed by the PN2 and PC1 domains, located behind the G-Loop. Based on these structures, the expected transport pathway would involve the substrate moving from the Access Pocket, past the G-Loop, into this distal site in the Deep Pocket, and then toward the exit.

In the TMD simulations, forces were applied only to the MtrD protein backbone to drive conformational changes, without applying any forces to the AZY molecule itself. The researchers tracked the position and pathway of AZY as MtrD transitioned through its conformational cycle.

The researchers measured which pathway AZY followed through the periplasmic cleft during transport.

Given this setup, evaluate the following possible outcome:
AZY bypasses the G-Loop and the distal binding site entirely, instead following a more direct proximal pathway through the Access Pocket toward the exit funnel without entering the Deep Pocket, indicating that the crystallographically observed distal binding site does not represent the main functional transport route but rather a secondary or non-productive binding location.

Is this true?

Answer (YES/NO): NO